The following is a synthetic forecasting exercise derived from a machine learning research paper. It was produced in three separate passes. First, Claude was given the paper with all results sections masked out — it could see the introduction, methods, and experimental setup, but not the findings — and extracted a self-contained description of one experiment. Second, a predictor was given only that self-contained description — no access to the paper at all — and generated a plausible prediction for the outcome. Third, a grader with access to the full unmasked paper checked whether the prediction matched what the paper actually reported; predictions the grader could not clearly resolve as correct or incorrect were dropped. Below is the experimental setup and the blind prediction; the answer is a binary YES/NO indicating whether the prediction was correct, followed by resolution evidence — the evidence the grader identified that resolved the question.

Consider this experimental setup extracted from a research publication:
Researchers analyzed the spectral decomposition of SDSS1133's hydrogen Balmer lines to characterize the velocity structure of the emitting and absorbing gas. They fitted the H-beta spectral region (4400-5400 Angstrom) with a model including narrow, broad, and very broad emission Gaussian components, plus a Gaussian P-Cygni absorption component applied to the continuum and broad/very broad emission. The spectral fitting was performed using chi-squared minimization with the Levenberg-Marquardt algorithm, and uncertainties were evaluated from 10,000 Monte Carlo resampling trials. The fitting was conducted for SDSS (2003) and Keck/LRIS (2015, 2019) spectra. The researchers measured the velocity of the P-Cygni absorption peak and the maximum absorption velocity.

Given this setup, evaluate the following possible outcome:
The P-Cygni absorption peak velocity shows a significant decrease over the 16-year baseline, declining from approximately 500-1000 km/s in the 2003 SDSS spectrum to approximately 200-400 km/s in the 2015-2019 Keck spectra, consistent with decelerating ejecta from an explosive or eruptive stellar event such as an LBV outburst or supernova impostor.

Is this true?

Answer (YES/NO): NO